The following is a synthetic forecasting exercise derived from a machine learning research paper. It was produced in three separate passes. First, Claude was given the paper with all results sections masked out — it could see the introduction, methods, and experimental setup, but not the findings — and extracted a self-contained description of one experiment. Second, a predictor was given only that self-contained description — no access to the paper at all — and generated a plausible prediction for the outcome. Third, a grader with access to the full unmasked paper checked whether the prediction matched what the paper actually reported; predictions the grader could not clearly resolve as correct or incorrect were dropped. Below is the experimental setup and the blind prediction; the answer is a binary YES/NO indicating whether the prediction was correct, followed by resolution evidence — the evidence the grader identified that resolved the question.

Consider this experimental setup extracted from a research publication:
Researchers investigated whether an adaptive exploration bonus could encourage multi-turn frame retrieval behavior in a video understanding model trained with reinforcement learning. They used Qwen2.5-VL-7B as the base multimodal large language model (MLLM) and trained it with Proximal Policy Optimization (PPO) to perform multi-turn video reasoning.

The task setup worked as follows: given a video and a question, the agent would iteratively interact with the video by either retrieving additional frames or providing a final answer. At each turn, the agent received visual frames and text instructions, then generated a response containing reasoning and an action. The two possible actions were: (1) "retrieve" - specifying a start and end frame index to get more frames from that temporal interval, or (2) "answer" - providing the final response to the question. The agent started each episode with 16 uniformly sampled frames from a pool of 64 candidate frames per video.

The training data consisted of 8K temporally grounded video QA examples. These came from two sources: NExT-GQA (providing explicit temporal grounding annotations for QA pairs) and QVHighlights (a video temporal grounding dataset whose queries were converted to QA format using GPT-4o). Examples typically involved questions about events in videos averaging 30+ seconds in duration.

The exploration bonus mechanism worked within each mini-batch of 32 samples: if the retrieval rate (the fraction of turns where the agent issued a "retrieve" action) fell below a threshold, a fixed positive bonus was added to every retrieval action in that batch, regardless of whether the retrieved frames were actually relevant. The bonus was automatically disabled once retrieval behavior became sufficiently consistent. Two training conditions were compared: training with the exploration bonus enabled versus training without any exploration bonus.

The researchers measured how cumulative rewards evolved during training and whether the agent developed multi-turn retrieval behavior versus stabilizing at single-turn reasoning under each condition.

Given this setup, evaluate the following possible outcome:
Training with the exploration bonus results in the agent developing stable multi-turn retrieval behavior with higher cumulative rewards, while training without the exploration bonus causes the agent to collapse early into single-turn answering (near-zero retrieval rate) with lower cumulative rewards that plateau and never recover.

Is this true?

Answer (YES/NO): YES